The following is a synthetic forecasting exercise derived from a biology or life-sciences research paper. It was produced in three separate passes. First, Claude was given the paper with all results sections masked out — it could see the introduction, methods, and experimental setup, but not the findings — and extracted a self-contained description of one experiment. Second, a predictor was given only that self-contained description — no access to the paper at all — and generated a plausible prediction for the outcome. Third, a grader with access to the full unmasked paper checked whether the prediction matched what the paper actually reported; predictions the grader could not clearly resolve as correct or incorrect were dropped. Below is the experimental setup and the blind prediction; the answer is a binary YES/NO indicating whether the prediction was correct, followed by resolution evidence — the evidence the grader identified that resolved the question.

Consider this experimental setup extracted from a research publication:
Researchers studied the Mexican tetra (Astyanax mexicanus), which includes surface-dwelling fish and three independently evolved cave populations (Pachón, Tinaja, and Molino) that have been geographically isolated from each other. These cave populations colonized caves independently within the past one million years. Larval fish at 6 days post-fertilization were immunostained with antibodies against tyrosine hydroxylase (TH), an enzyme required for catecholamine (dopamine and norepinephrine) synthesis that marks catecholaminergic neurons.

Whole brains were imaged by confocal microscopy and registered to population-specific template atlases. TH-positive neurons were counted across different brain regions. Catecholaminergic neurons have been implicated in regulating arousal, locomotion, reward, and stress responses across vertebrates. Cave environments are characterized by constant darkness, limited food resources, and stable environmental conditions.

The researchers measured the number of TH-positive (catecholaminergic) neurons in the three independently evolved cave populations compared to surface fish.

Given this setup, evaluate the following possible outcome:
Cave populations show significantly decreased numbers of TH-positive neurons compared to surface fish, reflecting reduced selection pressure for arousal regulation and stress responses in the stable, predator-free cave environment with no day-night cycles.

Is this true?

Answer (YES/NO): NO